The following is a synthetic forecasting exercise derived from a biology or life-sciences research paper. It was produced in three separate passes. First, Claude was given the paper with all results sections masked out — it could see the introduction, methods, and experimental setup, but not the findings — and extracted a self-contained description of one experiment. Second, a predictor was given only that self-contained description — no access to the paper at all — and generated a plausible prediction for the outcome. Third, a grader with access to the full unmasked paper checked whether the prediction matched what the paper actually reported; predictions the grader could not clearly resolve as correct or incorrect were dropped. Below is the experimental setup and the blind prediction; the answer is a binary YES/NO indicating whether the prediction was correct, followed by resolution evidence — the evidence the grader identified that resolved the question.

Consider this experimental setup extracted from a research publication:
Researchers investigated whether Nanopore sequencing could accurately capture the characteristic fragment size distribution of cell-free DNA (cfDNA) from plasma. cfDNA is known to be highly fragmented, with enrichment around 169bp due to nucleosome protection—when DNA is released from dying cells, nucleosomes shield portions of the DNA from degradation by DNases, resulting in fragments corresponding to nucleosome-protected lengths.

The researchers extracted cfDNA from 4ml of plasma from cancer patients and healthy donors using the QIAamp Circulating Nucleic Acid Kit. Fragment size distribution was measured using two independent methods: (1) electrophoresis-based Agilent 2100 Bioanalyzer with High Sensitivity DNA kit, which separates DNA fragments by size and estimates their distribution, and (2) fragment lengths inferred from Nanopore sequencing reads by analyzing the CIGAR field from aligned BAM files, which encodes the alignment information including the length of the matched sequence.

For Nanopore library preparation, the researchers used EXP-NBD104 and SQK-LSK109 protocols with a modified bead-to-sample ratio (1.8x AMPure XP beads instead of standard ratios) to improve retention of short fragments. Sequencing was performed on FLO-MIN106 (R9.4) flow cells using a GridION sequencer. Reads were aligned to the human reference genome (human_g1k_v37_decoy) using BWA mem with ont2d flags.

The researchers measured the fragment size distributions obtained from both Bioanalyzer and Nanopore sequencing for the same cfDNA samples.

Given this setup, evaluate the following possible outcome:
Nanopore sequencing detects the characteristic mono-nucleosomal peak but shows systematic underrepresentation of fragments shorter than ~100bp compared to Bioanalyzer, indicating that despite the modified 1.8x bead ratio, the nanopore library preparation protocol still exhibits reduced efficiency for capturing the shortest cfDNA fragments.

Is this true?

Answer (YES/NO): NO